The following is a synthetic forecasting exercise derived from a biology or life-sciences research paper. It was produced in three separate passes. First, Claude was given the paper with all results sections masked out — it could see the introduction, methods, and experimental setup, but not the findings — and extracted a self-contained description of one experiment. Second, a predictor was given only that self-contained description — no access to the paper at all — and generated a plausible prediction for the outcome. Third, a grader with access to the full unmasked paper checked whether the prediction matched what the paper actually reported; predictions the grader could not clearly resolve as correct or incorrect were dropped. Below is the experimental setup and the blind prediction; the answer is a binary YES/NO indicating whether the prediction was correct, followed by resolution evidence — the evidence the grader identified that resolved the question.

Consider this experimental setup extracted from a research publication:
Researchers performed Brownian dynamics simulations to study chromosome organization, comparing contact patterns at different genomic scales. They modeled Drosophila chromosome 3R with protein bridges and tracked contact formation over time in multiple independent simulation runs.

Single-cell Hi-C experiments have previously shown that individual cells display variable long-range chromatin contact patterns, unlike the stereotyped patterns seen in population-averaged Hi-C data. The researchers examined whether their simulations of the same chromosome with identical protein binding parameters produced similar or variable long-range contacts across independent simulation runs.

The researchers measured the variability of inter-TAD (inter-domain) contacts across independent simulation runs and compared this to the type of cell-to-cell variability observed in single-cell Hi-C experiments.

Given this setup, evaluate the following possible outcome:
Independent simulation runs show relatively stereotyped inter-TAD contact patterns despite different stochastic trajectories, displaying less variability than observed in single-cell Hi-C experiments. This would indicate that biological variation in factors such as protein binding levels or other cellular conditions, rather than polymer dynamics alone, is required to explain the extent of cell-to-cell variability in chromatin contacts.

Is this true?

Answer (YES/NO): NO